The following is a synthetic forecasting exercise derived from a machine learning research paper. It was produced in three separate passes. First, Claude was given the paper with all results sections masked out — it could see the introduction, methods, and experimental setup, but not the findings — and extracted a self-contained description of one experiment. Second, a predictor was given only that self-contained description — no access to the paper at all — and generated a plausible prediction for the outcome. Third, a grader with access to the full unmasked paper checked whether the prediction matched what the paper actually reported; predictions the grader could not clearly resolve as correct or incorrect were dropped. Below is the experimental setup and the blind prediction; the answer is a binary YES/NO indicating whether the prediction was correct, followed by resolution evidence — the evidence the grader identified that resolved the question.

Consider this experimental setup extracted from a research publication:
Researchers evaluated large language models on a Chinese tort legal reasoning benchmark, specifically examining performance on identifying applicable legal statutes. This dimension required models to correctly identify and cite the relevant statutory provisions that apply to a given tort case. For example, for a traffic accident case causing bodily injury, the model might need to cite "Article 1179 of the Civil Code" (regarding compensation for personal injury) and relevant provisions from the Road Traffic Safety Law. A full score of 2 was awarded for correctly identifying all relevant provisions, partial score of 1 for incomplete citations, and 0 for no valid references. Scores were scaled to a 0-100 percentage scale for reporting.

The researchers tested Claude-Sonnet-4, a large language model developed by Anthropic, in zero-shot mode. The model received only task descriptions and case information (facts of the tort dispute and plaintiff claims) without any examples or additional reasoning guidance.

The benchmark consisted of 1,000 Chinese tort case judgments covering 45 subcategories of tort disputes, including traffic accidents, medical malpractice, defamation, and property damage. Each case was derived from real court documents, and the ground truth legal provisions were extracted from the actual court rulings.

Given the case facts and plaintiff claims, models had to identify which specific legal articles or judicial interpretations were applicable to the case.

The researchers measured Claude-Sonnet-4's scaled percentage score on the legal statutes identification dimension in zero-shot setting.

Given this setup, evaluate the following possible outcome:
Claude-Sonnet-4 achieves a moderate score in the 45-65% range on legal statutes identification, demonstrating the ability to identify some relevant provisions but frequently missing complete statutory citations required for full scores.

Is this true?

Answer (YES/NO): NO